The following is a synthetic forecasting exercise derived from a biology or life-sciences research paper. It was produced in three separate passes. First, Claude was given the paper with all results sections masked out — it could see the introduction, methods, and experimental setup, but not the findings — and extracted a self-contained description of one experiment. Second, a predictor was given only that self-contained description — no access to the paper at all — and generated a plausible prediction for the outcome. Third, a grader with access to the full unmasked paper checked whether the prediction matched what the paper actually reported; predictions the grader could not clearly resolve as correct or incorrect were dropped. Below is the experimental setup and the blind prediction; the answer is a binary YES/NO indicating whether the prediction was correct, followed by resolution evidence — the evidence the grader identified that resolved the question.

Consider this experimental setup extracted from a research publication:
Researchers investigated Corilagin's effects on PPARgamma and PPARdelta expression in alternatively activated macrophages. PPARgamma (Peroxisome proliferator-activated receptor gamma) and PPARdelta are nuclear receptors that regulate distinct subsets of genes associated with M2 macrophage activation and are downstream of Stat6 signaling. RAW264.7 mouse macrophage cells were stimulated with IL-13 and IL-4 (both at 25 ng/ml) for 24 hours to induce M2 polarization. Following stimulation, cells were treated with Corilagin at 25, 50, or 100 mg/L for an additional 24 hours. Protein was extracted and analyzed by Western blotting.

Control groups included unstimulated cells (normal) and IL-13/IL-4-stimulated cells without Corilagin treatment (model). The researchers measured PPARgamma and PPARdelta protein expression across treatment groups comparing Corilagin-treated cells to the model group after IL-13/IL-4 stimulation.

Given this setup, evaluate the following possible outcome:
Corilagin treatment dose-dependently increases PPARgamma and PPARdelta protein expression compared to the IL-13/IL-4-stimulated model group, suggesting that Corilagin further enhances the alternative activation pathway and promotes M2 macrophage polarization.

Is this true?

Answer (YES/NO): NO